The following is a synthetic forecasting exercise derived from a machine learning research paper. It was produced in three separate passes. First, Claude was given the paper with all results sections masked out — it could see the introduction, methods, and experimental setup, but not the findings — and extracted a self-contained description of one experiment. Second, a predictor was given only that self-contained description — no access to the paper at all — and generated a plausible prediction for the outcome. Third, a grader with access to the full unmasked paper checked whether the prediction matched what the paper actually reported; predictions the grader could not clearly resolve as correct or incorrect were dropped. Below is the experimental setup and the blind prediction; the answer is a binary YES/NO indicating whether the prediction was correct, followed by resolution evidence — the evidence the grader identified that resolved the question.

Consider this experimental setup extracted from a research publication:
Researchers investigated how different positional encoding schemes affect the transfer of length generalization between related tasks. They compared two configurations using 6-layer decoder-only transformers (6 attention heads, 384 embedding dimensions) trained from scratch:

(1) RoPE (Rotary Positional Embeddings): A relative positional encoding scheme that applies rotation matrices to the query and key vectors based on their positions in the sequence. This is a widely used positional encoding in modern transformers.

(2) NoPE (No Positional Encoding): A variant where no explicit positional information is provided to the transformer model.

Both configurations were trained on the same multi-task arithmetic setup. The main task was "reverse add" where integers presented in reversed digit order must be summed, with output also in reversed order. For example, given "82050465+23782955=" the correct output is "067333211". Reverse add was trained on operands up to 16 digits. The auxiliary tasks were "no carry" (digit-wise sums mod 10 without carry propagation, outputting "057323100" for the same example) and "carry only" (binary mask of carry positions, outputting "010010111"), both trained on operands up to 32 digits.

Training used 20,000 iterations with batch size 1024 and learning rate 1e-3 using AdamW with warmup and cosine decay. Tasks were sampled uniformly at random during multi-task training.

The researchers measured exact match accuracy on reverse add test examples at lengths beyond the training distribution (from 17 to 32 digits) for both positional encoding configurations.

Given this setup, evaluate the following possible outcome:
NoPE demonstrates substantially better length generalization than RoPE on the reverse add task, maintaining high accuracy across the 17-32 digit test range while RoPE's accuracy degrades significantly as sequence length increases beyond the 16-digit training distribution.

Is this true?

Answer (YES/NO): NO